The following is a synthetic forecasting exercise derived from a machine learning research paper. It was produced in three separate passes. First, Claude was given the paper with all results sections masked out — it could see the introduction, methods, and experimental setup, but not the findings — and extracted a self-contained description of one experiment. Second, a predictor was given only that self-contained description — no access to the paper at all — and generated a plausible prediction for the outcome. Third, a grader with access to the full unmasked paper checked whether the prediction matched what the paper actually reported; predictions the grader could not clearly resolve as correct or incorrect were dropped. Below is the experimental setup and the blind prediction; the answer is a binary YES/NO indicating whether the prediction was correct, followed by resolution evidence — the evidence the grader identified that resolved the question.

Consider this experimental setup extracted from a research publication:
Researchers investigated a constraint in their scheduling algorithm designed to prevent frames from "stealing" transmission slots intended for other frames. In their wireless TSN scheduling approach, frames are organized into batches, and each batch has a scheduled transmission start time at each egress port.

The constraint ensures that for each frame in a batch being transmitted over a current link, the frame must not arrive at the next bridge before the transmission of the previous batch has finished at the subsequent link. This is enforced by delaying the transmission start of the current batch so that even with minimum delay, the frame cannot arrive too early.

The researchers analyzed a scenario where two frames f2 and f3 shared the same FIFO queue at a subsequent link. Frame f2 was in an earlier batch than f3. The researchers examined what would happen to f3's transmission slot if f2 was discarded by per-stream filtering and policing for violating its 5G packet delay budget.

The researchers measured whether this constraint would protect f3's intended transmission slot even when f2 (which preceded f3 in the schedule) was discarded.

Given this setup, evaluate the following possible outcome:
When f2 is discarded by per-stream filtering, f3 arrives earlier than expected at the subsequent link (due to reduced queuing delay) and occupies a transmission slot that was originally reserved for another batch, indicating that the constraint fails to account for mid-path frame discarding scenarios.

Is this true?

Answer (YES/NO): NO